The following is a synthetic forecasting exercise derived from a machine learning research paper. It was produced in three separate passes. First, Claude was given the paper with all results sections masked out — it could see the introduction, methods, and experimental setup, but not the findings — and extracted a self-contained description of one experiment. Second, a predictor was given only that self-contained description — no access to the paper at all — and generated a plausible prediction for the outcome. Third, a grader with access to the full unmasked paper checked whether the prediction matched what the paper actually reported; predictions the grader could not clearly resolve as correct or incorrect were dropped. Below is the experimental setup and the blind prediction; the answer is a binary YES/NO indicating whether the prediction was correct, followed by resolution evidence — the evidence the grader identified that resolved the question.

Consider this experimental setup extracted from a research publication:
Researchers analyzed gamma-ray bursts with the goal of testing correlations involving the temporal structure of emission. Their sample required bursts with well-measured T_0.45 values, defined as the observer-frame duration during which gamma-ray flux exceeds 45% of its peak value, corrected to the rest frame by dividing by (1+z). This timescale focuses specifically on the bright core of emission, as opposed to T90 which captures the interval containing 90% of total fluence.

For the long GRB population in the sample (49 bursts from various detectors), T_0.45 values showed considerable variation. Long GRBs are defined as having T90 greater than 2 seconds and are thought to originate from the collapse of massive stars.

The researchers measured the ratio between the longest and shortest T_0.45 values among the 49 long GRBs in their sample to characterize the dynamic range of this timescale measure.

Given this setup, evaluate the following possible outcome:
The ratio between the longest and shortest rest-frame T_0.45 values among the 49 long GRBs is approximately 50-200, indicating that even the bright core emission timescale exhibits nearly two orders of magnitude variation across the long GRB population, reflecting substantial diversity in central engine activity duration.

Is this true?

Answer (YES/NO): YES